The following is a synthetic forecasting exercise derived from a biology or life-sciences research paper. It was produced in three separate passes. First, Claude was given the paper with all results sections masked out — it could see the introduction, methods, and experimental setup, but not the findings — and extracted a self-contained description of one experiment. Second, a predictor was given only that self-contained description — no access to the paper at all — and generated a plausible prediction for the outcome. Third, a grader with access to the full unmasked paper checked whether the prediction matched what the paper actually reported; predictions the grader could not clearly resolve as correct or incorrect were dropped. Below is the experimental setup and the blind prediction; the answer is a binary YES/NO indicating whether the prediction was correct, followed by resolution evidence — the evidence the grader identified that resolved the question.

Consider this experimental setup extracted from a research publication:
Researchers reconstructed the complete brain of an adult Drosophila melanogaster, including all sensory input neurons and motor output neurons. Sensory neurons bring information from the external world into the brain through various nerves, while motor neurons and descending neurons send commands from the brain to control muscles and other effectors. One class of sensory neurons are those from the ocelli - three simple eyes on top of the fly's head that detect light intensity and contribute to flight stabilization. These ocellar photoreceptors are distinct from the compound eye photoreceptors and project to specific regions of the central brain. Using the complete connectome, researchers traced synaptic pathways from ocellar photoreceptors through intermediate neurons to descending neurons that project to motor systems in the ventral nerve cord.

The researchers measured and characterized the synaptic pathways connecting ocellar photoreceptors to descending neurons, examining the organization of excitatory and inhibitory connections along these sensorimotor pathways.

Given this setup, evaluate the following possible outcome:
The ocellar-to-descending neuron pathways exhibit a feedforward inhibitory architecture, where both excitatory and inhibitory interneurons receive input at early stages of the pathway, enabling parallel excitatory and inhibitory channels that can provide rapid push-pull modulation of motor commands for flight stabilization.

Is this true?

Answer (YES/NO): YES